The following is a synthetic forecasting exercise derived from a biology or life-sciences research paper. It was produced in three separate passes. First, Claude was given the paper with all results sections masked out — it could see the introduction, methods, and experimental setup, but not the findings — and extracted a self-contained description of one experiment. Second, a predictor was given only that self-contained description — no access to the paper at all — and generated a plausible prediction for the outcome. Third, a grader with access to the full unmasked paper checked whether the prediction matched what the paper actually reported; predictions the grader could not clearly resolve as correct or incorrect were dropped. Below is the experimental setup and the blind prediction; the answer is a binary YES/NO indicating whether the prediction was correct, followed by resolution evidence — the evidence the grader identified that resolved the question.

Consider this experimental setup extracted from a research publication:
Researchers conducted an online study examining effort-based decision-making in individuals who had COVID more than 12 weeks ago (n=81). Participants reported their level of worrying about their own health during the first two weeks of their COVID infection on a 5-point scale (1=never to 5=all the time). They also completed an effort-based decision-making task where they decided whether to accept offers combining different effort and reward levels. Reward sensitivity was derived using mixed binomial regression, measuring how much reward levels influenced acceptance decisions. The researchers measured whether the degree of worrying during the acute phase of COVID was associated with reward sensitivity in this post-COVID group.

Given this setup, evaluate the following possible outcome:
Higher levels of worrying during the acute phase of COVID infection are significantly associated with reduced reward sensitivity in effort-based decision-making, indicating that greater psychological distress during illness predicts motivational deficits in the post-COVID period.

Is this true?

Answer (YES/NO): YES